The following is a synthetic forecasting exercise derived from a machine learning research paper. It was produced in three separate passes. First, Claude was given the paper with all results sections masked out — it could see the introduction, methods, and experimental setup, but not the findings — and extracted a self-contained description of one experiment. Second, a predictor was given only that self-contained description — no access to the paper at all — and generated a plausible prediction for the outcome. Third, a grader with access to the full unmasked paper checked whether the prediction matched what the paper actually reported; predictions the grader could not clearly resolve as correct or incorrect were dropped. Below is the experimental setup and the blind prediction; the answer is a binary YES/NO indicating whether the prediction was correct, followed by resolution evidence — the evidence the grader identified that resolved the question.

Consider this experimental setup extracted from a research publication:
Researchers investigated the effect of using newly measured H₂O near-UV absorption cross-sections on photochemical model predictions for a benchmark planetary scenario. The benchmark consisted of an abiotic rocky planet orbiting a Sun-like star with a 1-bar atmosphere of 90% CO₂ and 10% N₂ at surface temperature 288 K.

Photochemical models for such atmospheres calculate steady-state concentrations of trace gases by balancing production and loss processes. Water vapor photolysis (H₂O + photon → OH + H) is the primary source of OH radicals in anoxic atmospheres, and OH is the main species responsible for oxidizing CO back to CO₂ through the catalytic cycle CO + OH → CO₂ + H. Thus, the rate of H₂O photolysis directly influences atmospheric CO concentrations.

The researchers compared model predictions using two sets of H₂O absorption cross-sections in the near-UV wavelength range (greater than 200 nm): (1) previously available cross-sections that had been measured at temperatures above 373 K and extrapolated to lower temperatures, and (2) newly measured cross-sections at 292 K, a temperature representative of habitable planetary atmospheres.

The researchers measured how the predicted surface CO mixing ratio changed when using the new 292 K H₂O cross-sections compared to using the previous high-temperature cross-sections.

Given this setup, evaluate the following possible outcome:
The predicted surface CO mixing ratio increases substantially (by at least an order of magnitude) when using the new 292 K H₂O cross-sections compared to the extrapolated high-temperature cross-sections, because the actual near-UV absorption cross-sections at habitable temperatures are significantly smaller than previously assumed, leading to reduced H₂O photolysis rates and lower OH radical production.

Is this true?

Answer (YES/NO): NO